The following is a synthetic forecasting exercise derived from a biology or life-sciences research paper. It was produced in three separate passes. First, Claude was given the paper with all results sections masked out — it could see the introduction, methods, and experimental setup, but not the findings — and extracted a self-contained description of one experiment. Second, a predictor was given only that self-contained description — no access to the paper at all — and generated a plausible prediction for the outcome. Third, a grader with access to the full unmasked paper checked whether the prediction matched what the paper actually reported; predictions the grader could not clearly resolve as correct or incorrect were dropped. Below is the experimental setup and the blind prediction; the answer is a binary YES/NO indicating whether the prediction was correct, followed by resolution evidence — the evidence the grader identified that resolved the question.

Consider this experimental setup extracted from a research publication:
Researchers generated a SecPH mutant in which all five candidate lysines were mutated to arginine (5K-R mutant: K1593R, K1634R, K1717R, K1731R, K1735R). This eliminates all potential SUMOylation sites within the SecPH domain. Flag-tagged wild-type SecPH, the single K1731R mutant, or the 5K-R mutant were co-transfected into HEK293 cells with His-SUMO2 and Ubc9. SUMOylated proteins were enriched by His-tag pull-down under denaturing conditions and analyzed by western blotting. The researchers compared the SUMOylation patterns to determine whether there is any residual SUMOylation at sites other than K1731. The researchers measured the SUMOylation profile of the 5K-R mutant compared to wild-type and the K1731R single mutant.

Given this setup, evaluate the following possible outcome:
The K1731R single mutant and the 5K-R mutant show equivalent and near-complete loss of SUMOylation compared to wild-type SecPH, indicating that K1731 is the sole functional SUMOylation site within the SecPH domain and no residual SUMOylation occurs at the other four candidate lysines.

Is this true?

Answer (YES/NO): NO